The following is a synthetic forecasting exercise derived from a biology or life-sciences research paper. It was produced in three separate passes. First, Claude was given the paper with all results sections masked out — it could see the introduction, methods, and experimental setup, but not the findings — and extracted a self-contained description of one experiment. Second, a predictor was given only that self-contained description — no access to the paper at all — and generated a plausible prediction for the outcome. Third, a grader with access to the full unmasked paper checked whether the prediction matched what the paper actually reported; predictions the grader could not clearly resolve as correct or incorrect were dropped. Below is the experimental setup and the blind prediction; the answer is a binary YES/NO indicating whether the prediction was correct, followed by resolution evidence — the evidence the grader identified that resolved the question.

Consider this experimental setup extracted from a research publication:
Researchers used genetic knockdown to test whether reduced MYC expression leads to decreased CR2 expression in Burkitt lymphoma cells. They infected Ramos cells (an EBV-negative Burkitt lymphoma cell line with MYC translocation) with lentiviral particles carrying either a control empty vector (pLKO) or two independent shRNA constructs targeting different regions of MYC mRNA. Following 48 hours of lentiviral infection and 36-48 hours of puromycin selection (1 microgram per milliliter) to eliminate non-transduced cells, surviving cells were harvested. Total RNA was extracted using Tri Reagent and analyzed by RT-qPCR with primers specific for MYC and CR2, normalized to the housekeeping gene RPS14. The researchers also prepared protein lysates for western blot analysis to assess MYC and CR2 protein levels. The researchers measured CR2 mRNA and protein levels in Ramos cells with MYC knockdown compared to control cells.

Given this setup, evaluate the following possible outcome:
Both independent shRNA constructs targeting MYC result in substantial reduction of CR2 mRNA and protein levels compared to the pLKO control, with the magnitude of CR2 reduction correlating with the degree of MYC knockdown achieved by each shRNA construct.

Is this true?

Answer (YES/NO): NO